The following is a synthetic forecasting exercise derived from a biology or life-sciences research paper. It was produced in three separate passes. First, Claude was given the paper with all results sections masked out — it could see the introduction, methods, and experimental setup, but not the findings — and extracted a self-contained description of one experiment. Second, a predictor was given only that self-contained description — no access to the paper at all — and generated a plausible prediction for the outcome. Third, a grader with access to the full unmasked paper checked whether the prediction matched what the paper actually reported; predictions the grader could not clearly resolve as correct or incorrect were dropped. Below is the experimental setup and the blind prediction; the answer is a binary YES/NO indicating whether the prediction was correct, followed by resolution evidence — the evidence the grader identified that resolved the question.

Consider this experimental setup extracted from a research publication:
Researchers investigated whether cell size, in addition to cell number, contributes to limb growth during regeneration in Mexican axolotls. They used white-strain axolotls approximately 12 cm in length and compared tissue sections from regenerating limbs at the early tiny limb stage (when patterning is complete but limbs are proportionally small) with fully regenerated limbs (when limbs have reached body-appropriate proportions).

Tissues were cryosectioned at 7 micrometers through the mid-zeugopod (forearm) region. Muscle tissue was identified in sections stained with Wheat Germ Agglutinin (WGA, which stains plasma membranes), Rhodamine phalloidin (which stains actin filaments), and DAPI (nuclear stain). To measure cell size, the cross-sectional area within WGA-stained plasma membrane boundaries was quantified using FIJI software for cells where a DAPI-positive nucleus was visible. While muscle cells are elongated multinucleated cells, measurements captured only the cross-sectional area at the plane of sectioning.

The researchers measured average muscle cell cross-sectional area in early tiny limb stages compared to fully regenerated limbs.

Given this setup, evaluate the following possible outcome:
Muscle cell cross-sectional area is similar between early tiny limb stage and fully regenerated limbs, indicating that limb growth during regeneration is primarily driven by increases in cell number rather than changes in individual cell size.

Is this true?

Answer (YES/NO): NO